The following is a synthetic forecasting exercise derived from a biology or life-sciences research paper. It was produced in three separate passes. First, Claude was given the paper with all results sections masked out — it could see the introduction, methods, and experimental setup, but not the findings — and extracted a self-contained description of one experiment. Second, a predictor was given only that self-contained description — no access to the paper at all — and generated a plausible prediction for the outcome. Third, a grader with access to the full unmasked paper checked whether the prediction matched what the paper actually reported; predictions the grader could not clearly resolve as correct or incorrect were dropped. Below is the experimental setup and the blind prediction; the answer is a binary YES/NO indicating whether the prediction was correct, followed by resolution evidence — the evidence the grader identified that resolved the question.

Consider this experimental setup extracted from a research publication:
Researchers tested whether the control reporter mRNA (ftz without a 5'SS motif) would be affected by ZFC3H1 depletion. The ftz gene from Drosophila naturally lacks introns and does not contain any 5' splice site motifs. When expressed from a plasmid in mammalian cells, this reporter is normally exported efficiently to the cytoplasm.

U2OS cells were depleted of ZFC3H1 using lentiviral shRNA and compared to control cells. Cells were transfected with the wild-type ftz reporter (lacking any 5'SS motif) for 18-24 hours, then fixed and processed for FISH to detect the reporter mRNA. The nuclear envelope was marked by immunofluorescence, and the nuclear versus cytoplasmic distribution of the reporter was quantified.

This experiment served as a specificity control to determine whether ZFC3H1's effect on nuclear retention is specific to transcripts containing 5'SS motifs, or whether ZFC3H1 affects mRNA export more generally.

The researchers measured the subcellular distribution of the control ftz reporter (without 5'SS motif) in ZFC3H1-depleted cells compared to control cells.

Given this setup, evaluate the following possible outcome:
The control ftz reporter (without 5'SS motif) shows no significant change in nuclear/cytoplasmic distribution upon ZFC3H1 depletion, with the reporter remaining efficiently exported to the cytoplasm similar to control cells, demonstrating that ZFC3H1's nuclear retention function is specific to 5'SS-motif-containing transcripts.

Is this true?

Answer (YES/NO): YES